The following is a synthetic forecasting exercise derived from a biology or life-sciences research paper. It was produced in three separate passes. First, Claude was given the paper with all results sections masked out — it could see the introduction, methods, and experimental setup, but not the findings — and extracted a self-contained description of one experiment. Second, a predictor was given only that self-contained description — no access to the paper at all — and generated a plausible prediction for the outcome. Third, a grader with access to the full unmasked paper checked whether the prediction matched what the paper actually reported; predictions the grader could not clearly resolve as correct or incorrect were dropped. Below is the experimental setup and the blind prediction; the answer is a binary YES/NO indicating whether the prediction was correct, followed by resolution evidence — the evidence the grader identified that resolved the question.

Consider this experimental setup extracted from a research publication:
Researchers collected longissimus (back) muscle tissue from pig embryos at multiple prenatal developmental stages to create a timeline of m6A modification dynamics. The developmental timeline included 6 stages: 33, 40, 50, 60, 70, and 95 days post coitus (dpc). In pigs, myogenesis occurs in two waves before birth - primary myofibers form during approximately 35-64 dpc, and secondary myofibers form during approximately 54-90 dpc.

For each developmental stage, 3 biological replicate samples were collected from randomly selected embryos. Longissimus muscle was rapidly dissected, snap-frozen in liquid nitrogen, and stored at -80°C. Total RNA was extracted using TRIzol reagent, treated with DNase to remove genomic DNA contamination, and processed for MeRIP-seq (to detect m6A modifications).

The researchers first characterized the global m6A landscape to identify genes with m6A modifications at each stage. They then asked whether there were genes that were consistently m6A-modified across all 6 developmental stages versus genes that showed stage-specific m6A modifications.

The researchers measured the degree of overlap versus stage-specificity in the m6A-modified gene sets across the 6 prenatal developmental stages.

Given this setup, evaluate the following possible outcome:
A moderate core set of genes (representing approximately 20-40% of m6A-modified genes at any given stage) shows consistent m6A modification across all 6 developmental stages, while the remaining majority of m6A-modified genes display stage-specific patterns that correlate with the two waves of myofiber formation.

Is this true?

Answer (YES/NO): NO